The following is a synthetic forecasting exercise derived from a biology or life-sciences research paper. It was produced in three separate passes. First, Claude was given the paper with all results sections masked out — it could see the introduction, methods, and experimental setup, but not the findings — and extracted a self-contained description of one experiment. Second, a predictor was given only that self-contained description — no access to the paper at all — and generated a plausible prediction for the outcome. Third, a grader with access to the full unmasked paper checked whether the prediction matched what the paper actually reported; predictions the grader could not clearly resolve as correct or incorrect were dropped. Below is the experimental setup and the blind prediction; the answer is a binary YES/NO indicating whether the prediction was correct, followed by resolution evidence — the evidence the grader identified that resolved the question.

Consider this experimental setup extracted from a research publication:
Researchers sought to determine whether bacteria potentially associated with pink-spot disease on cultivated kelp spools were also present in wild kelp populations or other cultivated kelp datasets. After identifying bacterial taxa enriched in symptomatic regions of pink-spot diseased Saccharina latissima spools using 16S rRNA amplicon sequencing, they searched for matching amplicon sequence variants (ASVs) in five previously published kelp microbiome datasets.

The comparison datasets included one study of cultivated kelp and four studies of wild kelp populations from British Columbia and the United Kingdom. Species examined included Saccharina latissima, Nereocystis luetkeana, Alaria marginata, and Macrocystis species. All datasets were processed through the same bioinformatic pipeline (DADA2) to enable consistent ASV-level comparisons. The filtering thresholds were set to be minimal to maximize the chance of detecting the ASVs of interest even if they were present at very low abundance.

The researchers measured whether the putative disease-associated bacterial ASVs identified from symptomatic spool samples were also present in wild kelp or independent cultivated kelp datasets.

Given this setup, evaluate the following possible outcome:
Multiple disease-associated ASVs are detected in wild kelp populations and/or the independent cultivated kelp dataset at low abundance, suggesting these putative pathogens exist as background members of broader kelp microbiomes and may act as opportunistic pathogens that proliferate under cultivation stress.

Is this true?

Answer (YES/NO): NO